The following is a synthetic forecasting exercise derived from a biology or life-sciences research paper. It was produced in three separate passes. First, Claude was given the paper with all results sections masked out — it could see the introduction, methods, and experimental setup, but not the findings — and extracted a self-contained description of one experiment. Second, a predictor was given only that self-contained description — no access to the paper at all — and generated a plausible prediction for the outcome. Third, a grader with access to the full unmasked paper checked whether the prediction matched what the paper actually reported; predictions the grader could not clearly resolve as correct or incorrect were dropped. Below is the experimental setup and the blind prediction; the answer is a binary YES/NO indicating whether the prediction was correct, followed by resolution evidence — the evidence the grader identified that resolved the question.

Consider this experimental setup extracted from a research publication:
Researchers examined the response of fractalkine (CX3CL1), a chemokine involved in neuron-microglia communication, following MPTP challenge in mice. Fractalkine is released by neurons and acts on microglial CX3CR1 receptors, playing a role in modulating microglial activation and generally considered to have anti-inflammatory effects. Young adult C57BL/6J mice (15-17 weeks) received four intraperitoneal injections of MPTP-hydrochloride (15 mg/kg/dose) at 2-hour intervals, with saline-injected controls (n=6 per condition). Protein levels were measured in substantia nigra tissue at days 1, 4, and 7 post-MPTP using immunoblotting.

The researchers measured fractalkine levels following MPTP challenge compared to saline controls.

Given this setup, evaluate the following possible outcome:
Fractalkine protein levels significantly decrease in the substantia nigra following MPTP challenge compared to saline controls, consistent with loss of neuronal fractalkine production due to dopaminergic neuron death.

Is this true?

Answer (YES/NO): NO